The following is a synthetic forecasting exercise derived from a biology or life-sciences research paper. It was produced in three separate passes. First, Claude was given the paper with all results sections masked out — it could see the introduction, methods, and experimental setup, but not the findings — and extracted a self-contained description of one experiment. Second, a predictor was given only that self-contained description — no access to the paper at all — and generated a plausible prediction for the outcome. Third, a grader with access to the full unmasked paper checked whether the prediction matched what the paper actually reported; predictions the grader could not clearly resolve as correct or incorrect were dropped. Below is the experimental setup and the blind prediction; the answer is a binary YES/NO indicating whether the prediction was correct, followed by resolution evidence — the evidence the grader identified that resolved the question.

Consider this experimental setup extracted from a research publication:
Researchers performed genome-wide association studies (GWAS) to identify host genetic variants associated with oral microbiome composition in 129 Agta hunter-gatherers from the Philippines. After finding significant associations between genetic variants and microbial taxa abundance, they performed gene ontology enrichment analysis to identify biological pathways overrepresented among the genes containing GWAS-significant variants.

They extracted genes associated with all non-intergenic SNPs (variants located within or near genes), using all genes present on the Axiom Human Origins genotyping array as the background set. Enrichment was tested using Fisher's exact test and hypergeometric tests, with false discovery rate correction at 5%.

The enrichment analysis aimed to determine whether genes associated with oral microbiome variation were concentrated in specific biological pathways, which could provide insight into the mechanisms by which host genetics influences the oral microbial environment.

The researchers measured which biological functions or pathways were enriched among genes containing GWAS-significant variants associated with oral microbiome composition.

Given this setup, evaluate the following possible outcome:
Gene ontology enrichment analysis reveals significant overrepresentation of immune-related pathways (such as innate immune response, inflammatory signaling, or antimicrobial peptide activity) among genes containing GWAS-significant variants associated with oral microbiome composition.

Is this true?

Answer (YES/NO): NO